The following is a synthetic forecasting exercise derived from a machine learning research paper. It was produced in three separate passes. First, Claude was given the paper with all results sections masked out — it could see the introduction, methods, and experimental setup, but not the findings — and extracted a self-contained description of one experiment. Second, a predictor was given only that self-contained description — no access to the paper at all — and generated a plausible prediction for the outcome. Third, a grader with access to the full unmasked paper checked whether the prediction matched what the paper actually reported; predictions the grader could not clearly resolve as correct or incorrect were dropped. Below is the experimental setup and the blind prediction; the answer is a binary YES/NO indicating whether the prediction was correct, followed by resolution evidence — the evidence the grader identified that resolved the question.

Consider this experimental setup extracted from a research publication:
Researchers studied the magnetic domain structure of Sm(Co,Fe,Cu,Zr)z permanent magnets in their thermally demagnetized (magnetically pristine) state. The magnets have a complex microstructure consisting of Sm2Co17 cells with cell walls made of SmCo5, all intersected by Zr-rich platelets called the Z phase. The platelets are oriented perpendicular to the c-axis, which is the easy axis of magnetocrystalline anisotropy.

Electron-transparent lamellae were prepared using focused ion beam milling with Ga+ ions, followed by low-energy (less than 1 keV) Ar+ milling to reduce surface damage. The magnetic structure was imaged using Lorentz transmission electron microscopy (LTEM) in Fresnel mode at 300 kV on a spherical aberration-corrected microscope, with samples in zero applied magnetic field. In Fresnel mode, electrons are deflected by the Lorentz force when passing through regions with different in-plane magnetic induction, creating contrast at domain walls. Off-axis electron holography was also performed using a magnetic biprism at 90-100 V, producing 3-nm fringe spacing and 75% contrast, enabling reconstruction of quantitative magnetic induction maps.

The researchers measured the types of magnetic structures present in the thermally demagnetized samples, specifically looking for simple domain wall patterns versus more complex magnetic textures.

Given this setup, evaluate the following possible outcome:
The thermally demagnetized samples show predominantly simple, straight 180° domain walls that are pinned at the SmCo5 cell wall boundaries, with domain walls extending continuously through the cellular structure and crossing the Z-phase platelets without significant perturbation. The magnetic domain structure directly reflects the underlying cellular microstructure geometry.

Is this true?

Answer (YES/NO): NO